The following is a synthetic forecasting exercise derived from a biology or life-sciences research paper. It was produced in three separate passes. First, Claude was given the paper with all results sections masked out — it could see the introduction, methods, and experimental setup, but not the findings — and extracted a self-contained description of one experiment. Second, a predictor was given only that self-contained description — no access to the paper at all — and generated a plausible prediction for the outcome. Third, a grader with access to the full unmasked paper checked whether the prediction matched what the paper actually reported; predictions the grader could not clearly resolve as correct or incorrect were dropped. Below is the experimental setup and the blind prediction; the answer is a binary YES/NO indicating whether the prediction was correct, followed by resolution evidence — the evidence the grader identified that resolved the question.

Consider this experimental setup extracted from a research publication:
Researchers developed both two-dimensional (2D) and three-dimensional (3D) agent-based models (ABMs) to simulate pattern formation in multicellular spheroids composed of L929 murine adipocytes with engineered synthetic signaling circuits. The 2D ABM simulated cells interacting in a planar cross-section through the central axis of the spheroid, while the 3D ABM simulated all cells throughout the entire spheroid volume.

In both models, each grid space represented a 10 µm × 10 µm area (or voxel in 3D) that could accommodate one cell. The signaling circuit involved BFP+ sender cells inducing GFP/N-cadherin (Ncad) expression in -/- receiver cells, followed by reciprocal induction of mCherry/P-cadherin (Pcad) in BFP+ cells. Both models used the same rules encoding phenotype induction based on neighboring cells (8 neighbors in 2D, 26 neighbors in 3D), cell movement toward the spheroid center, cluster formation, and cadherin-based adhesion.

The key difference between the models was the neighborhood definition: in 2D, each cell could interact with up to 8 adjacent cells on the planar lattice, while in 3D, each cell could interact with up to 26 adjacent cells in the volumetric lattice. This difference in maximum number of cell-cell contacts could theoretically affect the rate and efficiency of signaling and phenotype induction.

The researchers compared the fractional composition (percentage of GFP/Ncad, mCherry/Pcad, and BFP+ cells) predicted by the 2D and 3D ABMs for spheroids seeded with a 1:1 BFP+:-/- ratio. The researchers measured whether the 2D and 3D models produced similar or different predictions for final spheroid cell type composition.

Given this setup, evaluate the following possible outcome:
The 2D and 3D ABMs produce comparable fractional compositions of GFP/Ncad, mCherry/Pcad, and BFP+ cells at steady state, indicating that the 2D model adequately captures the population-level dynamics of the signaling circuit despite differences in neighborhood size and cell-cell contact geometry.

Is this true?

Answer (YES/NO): YES